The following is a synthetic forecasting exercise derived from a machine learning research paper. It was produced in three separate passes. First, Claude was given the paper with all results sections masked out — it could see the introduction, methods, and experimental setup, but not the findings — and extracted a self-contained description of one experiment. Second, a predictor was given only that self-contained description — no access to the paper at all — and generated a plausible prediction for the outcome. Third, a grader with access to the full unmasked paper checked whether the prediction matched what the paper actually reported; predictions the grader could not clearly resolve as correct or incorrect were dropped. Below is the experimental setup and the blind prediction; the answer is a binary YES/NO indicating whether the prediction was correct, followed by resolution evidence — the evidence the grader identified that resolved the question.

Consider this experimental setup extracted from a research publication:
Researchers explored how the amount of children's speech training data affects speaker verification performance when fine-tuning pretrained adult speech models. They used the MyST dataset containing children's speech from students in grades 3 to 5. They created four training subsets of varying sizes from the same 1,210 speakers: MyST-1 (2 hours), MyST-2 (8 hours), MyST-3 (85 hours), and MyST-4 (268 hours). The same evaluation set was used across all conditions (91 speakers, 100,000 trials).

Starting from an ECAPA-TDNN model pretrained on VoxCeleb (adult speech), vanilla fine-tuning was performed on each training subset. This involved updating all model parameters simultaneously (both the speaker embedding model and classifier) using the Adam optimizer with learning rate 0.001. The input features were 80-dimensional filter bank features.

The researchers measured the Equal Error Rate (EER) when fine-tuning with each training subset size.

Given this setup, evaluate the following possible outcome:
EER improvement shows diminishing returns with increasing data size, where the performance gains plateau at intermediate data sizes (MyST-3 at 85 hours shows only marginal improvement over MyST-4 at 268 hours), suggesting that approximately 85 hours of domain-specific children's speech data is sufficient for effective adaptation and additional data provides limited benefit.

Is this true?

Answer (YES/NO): YES